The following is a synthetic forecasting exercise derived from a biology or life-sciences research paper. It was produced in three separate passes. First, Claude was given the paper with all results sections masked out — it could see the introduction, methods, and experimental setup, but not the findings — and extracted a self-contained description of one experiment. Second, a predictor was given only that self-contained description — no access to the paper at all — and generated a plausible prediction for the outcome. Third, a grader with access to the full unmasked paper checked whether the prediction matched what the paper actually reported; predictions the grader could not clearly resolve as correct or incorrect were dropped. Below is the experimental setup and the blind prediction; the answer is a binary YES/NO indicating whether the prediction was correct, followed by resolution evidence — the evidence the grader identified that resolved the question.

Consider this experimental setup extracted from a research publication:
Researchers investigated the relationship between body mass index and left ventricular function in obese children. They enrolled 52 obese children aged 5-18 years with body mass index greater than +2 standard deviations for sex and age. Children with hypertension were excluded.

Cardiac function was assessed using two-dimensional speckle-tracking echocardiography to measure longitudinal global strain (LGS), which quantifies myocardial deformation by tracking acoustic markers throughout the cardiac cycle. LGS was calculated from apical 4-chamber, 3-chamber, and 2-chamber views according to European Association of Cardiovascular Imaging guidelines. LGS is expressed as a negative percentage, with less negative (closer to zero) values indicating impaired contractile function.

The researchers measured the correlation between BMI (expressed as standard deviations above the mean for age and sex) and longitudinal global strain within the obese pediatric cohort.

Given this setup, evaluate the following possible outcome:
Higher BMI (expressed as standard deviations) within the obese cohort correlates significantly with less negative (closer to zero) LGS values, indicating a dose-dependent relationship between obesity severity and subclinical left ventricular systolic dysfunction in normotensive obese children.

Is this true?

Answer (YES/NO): YES